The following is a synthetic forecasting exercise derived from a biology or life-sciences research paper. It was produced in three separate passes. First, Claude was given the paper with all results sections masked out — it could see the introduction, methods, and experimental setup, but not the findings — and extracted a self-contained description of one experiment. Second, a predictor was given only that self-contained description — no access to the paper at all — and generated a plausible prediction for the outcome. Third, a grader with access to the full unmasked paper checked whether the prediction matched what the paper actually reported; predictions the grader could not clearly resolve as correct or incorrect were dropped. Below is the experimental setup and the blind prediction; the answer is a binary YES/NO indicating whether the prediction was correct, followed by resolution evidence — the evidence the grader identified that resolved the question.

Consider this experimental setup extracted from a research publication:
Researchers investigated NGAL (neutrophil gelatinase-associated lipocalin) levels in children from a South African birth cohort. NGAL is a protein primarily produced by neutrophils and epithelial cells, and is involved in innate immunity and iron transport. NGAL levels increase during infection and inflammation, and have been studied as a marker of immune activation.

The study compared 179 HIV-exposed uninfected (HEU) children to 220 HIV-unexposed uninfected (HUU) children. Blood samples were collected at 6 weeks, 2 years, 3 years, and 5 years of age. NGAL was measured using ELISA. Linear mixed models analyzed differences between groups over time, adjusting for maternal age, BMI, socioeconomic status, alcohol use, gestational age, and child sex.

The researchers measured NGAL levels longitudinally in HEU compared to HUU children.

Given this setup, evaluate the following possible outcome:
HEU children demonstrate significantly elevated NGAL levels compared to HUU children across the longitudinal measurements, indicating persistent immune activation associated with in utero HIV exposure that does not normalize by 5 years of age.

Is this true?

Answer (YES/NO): NO